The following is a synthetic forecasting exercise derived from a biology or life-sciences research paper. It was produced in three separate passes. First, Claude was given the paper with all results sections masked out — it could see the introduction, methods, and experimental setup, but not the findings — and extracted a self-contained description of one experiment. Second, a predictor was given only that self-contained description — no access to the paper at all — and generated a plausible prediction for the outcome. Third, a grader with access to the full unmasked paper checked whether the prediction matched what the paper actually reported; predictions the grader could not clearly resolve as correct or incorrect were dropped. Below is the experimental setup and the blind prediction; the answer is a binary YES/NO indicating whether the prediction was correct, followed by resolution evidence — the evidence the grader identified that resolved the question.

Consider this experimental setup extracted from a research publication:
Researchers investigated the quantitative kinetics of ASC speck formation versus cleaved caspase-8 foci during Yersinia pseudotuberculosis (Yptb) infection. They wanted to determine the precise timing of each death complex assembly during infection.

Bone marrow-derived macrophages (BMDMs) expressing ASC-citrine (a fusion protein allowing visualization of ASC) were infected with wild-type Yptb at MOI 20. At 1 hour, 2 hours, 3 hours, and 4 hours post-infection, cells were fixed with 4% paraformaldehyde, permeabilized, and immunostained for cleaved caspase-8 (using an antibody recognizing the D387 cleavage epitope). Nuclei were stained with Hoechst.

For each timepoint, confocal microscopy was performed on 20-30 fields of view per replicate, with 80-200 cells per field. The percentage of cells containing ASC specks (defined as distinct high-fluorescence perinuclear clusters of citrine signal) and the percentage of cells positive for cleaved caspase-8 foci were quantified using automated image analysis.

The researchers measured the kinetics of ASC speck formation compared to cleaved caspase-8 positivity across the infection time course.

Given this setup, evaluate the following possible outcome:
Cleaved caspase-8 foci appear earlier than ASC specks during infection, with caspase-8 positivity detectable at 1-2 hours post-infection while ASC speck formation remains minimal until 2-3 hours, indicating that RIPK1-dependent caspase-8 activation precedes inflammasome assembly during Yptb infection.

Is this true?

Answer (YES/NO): NO